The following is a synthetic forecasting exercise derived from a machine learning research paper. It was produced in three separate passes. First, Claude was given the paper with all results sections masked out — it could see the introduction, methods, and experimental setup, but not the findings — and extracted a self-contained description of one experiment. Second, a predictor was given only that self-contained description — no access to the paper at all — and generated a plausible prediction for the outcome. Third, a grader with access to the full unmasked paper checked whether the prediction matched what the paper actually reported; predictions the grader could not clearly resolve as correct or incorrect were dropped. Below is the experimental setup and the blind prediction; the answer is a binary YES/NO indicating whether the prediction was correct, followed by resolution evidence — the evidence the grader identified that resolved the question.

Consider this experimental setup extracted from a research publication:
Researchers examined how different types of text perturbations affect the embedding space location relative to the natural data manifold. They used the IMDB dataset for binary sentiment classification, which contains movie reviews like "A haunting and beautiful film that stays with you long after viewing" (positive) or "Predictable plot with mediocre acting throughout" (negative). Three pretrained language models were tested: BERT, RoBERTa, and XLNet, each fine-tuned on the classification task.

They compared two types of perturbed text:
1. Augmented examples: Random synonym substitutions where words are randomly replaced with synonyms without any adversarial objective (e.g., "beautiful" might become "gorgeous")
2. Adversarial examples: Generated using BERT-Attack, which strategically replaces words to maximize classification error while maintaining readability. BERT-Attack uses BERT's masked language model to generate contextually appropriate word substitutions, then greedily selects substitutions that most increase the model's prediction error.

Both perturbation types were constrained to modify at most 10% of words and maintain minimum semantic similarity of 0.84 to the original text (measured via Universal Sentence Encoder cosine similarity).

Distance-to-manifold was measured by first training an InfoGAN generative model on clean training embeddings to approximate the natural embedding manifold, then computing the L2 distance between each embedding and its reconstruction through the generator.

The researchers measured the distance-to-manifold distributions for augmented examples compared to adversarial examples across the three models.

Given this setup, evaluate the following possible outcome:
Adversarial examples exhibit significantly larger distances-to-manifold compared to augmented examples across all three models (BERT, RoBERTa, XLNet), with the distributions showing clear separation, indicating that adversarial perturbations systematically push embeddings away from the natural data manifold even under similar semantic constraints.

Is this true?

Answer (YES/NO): YES